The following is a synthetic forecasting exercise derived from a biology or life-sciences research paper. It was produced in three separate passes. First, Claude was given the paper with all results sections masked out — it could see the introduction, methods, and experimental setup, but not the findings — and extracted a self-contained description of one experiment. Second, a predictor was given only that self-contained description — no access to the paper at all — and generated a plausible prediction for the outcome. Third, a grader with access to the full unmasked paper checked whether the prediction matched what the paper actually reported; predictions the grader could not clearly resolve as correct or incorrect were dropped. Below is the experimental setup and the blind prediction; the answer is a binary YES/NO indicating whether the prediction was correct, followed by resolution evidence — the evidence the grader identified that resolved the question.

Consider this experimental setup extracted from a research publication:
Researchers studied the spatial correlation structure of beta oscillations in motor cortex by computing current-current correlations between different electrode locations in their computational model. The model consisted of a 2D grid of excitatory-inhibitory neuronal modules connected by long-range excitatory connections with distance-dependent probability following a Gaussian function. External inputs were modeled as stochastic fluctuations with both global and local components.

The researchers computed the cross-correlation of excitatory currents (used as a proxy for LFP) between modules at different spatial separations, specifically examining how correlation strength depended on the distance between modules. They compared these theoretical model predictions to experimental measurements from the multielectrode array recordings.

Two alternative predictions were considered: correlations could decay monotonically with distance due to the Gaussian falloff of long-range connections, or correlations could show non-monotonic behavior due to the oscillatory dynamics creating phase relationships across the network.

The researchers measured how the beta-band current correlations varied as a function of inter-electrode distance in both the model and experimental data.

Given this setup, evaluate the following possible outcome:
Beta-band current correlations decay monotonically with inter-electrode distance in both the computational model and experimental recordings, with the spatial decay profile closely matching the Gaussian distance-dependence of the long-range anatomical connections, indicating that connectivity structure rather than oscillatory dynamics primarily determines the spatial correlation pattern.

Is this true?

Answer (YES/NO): NO